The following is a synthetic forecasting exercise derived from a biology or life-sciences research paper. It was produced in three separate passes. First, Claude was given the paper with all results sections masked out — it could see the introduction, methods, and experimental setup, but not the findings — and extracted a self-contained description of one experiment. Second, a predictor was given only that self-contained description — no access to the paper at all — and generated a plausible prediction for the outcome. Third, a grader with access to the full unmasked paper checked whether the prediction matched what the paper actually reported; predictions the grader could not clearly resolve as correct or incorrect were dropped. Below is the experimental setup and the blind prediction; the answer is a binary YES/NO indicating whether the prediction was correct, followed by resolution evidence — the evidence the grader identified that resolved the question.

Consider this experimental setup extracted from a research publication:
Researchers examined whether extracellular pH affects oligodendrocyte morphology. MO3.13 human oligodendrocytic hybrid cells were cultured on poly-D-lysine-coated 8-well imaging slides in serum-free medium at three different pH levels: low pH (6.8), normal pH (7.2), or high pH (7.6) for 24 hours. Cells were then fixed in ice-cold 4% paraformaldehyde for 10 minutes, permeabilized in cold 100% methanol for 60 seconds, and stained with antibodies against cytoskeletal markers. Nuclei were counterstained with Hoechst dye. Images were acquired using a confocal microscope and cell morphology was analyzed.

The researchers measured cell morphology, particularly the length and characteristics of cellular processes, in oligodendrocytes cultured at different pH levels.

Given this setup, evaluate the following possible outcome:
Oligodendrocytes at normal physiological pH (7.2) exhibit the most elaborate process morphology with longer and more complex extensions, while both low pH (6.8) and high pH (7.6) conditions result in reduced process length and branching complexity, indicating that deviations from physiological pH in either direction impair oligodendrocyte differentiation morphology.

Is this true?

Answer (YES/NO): NO